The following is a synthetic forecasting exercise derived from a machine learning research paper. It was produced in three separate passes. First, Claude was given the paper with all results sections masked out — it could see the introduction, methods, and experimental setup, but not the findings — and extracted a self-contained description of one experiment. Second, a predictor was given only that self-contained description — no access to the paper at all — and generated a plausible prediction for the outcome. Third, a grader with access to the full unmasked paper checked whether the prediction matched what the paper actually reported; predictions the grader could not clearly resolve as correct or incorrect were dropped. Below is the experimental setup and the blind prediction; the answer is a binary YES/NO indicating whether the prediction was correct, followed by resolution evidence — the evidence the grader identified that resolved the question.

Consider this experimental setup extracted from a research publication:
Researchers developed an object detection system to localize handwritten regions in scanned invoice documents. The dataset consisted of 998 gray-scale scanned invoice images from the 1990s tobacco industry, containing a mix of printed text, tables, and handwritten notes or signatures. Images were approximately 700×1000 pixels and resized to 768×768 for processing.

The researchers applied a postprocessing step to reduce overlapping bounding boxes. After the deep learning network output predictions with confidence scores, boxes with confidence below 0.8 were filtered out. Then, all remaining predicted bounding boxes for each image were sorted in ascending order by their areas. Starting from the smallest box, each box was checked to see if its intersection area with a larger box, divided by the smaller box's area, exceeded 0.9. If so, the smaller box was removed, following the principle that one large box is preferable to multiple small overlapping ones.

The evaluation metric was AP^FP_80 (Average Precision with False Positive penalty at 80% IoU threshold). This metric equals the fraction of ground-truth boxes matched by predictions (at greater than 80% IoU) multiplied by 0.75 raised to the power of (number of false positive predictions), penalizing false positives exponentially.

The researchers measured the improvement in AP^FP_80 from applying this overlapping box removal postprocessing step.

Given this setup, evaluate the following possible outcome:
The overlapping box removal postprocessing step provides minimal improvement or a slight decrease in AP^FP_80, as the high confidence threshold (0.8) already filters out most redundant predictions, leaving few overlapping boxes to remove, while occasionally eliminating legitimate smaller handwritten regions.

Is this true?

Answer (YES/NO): YES